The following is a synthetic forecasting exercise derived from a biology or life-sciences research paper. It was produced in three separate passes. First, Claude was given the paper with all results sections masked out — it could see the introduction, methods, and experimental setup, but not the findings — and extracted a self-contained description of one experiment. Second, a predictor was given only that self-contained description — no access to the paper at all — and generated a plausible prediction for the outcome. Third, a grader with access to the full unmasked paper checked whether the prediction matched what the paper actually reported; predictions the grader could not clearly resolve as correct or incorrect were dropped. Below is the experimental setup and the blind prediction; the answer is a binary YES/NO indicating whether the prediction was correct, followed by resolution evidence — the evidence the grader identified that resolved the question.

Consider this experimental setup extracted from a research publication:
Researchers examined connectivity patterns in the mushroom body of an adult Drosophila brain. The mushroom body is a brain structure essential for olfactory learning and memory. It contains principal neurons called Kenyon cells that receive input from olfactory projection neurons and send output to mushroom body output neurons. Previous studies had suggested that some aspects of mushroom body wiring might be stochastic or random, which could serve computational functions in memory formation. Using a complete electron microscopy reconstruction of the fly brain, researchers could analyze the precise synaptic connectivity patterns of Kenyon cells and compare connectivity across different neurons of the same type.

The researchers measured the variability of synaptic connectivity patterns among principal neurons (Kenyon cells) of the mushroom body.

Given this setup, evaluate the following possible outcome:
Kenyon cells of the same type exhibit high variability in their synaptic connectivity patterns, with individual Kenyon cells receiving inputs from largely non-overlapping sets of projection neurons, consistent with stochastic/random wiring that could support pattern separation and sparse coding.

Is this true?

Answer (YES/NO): YES